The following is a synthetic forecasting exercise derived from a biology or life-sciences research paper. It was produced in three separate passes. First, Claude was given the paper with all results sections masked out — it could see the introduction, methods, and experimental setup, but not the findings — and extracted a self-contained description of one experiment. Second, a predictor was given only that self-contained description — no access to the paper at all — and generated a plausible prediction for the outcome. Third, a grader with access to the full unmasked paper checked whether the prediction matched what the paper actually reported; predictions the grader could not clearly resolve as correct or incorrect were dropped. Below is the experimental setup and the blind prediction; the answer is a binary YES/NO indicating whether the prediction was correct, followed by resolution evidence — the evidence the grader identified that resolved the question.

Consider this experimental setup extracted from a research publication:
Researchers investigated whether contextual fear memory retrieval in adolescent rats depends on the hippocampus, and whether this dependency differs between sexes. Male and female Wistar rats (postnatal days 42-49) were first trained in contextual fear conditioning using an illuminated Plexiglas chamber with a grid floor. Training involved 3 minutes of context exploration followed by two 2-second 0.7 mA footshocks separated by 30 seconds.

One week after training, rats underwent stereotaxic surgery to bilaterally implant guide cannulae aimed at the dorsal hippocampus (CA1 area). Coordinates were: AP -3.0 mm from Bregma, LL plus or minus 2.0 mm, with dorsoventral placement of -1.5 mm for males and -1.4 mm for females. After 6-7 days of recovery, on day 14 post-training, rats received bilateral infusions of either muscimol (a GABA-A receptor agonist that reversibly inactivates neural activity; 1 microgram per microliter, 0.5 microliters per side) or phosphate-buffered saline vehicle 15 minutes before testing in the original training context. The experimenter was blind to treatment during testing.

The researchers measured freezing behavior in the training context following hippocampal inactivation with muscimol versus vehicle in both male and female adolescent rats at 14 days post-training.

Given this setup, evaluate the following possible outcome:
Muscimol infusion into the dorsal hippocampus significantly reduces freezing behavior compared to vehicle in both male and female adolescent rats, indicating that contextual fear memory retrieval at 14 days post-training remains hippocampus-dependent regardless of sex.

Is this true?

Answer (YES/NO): NO